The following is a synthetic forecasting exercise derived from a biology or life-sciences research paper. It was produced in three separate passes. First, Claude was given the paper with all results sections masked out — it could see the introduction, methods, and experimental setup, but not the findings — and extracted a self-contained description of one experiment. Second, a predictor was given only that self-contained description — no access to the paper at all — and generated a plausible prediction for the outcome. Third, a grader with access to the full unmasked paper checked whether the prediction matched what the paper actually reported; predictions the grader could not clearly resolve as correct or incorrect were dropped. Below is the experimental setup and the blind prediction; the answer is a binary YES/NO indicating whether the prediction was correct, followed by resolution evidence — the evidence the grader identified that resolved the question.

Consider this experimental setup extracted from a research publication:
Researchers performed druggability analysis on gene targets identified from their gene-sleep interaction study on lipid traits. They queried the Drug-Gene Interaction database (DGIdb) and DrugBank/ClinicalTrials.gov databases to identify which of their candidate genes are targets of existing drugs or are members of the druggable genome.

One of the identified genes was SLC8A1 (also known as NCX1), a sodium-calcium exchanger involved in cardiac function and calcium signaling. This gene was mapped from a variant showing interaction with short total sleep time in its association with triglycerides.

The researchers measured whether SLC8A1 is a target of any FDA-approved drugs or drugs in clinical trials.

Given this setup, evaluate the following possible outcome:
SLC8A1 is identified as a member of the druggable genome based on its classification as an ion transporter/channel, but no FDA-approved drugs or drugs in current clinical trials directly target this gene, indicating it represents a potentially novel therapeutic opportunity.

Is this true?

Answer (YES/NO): NO